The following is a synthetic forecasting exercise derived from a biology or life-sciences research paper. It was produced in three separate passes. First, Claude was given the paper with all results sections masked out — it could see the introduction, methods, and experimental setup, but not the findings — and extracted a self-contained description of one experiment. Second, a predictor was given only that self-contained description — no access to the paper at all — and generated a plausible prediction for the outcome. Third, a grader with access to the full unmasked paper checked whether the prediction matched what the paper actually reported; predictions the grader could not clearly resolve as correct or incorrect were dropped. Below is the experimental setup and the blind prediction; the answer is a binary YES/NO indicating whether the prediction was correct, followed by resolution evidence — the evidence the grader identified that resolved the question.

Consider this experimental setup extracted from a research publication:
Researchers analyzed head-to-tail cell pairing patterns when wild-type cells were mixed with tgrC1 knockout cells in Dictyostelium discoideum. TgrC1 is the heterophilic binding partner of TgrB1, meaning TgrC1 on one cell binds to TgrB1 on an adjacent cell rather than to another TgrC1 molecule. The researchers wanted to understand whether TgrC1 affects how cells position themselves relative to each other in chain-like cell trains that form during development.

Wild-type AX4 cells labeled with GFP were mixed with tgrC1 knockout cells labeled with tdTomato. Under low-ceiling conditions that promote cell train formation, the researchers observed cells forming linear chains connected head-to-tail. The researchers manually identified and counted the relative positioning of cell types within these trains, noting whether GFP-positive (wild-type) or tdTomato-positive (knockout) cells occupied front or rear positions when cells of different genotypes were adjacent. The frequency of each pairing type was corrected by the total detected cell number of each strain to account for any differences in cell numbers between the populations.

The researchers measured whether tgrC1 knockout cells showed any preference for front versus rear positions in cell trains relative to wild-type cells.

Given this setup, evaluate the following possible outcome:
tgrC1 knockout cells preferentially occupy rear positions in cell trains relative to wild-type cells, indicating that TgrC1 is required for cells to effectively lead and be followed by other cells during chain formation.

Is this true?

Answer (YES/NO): YES